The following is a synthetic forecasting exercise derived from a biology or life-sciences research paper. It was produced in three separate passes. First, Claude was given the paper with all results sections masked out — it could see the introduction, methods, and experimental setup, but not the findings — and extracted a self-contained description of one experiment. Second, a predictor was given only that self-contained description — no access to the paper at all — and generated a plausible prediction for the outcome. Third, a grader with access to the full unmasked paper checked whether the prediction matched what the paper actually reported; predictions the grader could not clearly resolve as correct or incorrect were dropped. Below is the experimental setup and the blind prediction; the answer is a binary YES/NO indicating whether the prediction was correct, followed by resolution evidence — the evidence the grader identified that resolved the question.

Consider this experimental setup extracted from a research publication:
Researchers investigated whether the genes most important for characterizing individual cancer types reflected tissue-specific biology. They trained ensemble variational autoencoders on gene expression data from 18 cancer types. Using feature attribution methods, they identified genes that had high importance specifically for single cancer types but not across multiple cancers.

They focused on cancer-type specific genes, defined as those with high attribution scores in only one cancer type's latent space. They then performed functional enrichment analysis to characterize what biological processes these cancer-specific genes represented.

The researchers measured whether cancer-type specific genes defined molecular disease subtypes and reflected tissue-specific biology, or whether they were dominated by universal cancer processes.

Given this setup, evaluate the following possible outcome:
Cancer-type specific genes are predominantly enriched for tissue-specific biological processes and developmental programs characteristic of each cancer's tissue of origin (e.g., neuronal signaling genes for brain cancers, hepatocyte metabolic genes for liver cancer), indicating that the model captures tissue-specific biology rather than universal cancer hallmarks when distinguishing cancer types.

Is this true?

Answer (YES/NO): YES